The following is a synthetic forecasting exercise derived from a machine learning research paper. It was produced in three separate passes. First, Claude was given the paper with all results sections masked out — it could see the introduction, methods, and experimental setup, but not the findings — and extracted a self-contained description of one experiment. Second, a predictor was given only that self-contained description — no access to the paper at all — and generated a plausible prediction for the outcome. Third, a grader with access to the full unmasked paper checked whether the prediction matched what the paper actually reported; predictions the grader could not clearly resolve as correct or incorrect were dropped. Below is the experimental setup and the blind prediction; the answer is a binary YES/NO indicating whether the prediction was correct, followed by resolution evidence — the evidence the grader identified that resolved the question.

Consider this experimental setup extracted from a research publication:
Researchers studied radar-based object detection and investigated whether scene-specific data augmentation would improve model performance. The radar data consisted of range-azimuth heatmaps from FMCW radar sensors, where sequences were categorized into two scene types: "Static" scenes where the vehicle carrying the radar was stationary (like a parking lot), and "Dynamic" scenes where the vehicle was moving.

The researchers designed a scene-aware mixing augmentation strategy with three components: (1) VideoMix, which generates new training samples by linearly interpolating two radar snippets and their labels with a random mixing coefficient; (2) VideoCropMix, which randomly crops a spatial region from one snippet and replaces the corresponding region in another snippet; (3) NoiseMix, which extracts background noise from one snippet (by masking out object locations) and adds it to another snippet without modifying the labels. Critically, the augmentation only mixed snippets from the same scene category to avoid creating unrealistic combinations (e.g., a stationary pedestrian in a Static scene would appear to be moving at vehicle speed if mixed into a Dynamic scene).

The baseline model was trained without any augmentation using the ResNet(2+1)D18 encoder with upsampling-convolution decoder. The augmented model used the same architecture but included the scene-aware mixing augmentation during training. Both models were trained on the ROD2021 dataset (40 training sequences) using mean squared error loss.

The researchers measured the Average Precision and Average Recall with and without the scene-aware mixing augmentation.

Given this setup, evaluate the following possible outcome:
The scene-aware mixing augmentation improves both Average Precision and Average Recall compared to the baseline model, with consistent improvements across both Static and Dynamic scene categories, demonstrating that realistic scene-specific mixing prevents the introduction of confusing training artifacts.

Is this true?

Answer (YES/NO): YES